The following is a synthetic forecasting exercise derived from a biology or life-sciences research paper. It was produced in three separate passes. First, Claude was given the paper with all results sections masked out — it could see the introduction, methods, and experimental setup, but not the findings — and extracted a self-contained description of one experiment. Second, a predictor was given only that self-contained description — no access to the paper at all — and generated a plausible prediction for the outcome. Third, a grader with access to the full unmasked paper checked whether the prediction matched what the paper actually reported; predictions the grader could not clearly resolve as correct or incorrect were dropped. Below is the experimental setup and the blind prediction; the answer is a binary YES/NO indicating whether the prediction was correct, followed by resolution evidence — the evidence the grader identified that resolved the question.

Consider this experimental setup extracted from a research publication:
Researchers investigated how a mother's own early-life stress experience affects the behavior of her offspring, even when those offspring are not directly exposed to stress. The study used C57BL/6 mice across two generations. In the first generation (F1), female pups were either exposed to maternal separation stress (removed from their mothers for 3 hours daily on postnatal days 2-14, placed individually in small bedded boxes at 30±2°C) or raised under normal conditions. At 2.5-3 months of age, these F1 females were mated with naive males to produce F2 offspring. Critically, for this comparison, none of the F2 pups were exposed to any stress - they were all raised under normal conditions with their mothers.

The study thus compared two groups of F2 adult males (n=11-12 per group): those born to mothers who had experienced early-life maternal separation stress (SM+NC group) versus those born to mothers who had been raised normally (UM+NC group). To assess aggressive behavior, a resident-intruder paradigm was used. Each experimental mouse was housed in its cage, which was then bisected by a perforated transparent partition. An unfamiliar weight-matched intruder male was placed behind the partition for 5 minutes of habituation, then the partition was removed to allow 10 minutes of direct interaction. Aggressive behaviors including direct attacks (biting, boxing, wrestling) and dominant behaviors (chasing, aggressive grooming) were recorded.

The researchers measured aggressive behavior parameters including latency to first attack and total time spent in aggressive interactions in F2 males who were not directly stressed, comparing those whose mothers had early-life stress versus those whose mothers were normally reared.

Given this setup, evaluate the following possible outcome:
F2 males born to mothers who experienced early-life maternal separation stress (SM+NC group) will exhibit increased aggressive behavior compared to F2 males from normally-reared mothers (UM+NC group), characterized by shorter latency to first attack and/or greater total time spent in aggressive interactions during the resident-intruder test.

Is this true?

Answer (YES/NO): NO